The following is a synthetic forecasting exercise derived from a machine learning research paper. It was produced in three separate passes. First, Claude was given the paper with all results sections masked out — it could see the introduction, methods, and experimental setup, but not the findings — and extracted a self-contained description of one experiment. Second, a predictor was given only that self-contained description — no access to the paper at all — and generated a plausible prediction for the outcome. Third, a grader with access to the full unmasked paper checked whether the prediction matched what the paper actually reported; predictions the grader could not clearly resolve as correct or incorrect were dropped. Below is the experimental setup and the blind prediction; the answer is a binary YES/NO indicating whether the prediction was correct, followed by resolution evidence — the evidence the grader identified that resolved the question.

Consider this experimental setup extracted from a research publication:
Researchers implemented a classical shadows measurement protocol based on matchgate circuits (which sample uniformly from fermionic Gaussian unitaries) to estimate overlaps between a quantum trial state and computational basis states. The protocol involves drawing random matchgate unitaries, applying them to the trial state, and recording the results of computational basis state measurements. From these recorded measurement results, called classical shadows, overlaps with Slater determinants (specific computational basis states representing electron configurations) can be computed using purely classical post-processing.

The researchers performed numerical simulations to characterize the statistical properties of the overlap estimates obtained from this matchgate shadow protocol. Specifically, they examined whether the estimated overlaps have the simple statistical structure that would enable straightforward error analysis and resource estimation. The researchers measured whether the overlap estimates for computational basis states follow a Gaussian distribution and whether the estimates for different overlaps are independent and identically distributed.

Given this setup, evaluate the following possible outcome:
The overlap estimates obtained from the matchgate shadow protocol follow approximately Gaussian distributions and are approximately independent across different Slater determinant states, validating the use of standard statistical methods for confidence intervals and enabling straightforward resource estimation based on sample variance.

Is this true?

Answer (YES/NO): YES